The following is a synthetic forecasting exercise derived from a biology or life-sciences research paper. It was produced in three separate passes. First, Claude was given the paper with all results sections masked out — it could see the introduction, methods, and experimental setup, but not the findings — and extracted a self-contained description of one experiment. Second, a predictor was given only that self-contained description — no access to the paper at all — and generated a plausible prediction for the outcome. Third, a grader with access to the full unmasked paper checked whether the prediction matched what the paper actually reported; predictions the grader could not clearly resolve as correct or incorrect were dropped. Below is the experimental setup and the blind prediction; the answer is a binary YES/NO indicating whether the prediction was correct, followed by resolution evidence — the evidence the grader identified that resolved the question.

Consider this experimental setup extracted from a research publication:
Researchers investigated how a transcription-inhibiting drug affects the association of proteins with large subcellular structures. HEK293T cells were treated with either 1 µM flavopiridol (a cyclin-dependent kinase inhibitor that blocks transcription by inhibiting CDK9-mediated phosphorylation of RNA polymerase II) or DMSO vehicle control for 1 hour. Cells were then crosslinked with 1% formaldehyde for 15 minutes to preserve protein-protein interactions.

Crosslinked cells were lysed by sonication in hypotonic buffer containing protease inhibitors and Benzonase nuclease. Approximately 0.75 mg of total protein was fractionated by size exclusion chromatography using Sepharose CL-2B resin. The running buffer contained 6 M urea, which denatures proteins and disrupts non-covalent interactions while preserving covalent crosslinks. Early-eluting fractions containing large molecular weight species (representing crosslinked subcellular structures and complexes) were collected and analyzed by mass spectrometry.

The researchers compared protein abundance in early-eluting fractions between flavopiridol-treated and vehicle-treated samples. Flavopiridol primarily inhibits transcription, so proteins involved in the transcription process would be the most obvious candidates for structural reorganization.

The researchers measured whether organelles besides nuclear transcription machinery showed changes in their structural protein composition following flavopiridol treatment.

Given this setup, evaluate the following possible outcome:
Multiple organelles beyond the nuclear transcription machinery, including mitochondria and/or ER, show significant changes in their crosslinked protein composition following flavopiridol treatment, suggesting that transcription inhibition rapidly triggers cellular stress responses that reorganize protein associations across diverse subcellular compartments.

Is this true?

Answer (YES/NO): YES